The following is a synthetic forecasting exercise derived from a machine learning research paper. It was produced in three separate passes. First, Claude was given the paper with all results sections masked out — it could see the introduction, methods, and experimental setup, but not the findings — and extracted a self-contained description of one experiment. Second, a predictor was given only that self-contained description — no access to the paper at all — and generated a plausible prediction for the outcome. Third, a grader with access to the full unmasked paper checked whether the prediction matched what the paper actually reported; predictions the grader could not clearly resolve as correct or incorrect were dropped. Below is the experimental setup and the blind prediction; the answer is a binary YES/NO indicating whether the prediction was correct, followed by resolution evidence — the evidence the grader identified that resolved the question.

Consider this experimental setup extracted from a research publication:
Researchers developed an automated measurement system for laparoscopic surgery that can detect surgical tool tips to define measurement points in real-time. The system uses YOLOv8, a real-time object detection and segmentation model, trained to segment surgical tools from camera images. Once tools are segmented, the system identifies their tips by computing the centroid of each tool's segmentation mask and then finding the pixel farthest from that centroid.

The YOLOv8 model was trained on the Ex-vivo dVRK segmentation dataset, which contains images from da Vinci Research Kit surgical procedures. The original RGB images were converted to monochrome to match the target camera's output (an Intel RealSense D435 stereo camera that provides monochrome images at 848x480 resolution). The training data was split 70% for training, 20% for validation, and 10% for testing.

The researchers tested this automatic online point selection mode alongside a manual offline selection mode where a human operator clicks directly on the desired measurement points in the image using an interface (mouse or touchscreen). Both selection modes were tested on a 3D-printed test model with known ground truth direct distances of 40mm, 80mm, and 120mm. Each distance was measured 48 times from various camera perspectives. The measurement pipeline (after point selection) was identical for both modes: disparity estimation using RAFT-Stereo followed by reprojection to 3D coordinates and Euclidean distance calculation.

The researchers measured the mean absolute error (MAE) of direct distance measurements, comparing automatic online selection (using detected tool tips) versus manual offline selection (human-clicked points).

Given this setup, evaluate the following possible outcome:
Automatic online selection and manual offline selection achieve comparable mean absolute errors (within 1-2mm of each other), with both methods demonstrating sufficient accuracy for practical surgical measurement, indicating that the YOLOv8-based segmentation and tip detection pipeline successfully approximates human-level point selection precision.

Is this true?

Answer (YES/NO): NO